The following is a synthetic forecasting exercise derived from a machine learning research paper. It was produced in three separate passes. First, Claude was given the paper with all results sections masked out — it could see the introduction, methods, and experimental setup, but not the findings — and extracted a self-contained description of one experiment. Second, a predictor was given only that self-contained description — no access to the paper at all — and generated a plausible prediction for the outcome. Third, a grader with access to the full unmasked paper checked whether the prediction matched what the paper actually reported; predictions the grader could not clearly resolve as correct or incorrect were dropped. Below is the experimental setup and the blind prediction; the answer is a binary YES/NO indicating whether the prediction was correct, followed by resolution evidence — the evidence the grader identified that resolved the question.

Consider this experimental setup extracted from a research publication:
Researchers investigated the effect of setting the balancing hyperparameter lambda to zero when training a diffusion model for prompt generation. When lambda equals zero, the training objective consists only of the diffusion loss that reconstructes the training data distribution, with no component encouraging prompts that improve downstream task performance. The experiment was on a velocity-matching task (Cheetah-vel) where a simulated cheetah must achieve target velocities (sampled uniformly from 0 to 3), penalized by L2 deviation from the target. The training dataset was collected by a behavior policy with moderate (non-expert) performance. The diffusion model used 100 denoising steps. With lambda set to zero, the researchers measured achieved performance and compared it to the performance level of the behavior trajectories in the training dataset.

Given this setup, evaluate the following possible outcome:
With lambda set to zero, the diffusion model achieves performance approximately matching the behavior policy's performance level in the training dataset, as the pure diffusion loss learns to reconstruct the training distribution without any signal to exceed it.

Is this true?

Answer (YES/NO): YES